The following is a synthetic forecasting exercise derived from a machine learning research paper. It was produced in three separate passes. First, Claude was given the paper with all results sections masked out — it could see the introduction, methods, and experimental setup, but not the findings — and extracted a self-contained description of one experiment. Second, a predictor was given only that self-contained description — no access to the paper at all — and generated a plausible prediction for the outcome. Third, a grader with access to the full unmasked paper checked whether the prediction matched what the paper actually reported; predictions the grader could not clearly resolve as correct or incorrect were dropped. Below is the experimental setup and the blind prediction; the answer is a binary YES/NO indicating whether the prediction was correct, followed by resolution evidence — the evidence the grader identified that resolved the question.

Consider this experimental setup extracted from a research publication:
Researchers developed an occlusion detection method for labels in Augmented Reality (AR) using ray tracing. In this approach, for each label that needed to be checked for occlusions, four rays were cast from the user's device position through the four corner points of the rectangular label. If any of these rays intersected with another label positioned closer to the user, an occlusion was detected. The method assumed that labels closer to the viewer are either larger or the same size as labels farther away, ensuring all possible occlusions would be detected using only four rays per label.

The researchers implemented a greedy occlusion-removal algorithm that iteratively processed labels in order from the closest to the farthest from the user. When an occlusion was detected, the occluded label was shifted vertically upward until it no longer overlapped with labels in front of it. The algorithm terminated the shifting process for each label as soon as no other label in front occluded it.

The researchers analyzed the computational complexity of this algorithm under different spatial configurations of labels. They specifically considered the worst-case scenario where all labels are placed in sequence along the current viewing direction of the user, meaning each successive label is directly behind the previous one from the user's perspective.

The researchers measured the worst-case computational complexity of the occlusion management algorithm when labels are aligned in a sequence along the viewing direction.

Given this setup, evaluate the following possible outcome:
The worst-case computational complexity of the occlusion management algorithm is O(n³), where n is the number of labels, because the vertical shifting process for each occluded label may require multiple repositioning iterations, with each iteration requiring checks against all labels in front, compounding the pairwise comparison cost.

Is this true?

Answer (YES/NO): NO